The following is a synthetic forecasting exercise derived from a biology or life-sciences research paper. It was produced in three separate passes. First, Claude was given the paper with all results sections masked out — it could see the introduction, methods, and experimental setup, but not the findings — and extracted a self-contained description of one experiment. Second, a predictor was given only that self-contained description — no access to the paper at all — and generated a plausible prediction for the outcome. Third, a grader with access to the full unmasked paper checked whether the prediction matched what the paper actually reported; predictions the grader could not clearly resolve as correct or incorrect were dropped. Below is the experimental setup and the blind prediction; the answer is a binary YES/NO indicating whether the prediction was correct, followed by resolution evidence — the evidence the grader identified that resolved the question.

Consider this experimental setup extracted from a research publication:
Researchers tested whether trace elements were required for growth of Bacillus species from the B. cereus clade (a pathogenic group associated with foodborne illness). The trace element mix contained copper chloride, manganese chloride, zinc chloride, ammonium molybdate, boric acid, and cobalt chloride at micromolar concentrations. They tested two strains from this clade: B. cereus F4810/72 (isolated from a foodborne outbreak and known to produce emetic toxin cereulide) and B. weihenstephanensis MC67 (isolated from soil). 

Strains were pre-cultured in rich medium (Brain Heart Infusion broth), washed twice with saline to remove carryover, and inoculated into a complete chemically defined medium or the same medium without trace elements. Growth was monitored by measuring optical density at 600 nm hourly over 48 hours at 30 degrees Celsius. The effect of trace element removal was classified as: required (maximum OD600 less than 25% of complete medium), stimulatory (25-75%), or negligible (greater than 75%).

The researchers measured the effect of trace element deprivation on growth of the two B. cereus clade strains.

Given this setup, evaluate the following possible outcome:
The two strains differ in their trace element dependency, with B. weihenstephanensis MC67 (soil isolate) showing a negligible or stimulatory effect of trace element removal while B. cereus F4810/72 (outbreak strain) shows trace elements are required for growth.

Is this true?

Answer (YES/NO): NO